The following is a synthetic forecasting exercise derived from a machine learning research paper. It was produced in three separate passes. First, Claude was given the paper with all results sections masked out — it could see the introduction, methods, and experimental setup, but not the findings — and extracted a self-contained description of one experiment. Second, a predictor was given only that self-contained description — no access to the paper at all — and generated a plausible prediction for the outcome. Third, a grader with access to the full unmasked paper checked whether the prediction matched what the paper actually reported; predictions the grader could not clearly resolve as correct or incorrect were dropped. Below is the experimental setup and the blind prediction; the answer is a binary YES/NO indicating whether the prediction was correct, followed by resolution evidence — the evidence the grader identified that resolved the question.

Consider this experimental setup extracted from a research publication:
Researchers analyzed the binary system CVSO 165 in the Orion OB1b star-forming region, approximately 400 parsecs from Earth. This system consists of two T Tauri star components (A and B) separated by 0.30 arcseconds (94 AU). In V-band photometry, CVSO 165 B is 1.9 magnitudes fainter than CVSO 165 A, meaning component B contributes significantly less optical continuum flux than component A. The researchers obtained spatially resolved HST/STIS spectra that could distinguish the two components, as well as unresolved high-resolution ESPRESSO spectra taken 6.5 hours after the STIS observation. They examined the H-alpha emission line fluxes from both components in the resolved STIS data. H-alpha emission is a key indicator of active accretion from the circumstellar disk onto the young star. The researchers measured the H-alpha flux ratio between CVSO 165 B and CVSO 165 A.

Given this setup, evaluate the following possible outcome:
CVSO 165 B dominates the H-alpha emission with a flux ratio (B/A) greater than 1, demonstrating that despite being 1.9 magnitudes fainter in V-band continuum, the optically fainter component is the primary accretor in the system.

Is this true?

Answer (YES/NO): NO